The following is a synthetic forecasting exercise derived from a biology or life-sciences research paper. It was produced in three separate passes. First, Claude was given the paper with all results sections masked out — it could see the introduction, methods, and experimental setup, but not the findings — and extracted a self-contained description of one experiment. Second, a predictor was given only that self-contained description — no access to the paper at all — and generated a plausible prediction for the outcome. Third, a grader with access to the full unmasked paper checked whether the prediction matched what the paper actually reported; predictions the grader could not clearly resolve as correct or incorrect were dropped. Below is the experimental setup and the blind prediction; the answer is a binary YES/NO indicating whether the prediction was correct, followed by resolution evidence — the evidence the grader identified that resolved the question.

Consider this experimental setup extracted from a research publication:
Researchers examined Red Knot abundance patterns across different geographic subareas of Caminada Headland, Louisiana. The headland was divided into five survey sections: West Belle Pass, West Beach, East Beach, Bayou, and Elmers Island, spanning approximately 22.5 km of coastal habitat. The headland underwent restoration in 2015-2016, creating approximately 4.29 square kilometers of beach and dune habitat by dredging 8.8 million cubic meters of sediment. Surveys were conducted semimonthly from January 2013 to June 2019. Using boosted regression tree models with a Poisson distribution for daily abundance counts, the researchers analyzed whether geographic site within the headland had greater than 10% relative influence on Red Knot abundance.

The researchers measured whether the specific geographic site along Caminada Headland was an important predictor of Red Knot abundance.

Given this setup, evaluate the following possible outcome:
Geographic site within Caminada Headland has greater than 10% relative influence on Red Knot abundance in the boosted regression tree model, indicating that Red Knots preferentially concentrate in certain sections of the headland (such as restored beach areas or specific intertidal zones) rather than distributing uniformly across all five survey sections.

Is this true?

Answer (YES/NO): NO